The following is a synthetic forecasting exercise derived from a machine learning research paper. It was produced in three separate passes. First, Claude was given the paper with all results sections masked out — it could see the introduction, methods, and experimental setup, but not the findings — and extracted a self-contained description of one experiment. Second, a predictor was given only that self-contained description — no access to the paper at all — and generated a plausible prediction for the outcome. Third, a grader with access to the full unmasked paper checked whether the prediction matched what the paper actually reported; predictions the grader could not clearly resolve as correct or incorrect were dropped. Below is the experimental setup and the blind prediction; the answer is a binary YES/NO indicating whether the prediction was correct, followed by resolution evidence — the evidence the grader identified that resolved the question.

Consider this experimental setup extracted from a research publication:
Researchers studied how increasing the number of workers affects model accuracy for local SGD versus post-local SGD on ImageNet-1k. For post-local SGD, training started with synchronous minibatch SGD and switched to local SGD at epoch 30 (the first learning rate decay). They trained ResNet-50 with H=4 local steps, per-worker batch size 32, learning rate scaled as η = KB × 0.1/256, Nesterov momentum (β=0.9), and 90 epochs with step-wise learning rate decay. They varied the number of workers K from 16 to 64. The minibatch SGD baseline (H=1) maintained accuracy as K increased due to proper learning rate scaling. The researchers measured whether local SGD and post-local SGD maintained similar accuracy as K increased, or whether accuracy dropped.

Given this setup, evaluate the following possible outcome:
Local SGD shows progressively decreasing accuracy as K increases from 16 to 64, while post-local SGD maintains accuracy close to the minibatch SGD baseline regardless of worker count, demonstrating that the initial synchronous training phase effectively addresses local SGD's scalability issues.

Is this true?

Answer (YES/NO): NO